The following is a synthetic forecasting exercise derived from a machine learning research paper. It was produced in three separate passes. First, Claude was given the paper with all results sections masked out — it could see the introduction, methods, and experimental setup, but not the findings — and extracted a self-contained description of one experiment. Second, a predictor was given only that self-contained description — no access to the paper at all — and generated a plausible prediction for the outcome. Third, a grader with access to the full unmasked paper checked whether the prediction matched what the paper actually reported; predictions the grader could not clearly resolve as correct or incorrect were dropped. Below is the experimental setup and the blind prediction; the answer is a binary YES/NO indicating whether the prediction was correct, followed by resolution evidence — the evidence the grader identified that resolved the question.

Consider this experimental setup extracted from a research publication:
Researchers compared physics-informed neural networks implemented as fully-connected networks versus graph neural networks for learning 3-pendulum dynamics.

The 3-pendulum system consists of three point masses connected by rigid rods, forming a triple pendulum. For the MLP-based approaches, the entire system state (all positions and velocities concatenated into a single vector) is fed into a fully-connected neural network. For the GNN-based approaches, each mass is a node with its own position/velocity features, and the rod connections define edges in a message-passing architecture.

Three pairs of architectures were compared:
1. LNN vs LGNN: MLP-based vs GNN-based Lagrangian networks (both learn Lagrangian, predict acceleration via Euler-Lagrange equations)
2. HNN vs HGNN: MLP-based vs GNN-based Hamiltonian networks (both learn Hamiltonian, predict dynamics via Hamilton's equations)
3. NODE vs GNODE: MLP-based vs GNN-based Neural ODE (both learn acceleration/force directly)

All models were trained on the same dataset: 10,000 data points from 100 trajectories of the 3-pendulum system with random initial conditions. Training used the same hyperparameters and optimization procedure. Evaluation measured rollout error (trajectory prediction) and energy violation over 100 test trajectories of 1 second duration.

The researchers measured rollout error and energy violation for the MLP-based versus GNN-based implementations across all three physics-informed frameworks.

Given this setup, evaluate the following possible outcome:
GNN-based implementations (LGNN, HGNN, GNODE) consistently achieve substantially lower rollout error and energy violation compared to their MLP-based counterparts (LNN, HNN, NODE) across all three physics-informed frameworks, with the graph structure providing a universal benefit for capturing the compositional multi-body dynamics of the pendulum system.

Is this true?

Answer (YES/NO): NO